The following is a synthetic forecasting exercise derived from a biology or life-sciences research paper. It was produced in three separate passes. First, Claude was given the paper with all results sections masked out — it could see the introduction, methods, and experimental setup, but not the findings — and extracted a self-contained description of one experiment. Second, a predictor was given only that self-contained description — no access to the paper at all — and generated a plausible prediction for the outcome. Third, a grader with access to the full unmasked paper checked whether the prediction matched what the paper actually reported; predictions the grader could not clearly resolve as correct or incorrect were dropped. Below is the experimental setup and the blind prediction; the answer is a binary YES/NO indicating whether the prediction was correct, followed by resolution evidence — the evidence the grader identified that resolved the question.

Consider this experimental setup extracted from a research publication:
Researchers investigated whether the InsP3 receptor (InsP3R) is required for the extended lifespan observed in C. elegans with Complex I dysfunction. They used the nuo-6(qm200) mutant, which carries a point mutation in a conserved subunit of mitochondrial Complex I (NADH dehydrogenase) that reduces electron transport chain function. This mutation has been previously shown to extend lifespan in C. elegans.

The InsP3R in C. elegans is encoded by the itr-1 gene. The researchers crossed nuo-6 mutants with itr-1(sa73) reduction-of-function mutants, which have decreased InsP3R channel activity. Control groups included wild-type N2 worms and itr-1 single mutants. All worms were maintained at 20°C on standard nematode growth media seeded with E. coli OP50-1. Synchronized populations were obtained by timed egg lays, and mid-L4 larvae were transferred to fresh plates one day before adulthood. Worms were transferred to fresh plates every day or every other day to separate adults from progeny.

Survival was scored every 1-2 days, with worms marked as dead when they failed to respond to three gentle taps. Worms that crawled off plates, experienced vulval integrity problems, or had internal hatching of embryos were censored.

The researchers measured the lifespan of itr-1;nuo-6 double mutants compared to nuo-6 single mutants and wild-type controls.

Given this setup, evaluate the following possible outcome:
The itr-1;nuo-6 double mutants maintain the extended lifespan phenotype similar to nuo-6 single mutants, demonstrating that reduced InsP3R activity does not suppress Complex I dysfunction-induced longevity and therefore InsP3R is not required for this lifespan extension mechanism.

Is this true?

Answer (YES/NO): NO